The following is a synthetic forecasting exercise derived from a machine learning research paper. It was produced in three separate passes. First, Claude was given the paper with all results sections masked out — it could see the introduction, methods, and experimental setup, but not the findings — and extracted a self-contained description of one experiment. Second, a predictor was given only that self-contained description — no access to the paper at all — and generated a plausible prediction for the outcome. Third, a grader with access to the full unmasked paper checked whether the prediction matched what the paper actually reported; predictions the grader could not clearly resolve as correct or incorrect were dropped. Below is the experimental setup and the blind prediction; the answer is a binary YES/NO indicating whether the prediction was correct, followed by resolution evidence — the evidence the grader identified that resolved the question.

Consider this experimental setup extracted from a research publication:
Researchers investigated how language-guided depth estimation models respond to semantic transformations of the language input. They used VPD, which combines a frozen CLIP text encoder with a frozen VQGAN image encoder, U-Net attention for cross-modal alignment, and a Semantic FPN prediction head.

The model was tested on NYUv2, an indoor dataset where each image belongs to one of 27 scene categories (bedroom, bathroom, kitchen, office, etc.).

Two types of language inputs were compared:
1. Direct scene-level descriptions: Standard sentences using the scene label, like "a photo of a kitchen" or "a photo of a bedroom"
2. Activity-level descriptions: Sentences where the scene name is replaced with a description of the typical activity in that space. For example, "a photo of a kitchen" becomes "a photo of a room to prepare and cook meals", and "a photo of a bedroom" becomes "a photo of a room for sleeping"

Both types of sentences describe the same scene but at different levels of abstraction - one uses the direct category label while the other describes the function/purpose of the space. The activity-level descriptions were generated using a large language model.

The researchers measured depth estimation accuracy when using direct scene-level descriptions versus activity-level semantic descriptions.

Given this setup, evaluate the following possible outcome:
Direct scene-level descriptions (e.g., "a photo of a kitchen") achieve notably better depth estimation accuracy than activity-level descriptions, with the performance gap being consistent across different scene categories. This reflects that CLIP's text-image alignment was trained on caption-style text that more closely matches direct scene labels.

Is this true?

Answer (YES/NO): NO